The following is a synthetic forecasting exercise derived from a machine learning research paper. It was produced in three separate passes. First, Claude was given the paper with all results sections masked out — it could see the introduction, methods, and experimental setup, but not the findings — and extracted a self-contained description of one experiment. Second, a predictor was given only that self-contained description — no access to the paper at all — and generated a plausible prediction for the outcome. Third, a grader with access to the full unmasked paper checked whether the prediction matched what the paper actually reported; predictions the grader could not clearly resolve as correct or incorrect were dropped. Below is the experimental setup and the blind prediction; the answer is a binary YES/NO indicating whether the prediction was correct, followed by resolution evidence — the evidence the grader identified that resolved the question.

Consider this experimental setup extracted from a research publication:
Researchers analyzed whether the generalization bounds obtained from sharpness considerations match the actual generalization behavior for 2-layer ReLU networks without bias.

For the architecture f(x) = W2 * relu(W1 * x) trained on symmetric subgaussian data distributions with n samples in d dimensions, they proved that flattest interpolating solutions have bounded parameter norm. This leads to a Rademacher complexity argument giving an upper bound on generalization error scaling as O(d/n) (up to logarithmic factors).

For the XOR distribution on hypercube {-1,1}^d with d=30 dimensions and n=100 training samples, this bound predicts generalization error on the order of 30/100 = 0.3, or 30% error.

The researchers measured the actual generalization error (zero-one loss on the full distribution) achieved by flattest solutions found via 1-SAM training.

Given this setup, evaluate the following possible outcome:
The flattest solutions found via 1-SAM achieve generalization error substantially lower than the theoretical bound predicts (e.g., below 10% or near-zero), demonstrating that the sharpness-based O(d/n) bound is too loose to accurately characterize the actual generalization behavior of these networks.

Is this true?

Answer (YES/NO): YES